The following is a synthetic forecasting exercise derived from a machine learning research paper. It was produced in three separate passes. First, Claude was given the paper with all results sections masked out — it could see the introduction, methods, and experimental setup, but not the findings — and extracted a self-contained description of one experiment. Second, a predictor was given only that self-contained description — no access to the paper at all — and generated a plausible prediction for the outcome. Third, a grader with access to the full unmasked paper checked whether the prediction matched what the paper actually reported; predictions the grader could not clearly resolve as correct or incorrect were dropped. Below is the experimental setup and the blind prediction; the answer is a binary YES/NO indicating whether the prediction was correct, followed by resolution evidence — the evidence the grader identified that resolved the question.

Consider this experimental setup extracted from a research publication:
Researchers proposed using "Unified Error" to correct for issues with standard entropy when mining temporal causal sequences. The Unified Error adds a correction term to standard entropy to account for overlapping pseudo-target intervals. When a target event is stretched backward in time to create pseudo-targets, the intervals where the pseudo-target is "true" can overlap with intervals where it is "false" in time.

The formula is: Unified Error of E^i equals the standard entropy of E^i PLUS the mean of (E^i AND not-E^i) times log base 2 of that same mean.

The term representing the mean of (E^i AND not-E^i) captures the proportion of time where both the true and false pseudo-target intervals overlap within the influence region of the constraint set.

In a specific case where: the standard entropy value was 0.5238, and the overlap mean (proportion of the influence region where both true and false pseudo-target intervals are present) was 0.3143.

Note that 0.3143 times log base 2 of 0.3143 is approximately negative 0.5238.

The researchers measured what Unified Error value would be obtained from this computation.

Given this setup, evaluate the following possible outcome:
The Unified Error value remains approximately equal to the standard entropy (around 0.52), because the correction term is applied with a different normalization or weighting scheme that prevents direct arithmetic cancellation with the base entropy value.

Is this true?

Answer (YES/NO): NO